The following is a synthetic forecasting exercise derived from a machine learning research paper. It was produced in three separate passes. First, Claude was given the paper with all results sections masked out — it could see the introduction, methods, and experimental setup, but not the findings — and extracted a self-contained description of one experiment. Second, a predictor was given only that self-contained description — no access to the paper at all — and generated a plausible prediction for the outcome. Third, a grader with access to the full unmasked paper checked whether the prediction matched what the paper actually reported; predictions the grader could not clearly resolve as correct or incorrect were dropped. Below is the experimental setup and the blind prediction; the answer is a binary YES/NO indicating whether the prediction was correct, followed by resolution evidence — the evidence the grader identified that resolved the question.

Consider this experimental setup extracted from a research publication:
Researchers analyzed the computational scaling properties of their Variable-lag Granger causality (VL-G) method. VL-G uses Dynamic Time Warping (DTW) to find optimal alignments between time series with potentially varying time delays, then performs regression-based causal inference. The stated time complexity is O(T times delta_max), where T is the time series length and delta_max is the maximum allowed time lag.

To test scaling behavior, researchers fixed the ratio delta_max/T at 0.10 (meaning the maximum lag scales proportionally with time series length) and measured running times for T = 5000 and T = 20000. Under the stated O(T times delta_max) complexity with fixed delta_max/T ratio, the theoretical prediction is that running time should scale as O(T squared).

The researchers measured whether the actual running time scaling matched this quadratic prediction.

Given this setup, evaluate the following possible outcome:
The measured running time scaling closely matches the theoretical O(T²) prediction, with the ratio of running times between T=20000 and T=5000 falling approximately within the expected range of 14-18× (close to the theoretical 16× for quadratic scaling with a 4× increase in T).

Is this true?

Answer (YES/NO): YES